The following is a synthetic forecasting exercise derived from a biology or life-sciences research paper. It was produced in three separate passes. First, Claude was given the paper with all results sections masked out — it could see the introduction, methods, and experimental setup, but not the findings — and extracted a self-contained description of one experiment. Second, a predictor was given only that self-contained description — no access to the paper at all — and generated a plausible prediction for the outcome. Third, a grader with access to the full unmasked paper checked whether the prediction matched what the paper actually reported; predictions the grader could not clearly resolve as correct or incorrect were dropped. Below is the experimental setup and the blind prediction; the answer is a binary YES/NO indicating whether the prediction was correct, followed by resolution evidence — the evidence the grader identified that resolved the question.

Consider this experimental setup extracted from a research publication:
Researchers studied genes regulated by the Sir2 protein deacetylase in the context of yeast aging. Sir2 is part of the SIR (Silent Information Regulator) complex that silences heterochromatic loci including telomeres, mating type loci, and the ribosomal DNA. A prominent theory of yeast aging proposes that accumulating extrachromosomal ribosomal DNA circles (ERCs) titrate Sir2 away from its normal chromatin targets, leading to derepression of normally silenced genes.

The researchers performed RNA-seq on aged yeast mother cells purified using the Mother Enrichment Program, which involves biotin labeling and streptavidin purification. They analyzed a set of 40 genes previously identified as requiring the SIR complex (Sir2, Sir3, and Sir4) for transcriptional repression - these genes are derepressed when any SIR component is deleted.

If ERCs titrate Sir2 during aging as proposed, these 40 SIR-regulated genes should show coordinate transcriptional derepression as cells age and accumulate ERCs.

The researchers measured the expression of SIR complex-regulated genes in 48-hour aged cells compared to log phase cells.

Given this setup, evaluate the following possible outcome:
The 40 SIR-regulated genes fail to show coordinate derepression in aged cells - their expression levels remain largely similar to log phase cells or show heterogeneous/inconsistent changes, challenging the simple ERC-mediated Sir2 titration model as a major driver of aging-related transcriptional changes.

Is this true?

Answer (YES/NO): NO